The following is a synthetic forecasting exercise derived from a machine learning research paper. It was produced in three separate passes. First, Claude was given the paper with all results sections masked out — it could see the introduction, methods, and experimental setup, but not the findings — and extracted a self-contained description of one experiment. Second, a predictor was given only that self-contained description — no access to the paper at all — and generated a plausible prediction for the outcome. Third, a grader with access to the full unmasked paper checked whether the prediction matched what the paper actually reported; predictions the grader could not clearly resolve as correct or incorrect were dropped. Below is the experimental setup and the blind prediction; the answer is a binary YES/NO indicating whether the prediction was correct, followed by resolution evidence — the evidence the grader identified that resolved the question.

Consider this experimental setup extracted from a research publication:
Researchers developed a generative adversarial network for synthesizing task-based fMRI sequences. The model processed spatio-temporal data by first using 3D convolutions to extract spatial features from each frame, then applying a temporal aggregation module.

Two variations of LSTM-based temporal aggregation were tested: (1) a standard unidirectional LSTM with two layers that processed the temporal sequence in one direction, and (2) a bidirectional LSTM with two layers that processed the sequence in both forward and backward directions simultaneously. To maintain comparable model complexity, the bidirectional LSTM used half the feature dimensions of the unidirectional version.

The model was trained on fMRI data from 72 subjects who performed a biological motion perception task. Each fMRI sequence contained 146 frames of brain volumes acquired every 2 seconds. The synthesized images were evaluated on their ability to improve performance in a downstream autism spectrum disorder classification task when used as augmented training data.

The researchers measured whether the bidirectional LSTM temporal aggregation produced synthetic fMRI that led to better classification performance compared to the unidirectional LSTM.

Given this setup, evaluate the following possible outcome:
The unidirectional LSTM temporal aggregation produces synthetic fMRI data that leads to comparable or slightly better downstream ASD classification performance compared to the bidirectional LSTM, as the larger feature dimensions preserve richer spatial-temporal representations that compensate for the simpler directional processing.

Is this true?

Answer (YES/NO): YES